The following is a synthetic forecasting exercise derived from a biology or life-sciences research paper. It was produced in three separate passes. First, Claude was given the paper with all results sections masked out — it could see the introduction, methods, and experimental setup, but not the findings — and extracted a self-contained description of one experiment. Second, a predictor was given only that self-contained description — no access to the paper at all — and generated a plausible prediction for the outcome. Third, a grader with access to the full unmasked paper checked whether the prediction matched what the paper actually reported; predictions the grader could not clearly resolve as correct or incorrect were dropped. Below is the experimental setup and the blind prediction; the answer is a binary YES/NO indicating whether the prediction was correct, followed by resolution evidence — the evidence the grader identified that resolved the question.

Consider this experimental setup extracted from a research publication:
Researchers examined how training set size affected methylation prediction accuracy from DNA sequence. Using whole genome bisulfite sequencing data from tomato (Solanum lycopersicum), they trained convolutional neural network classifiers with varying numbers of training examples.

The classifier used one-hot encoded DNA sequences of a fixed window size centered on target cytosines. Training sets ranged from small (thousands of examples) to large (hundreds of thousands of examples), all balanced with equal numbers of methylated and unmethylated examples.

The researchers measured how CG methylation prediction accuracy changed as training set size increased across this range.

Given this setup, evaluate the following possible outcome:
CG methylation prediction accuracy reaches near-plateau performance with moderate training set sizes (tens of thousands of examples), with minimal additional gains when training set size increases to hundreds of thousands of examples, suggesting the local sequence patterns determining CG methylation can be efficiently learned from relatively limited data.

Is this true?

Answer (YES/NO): NO